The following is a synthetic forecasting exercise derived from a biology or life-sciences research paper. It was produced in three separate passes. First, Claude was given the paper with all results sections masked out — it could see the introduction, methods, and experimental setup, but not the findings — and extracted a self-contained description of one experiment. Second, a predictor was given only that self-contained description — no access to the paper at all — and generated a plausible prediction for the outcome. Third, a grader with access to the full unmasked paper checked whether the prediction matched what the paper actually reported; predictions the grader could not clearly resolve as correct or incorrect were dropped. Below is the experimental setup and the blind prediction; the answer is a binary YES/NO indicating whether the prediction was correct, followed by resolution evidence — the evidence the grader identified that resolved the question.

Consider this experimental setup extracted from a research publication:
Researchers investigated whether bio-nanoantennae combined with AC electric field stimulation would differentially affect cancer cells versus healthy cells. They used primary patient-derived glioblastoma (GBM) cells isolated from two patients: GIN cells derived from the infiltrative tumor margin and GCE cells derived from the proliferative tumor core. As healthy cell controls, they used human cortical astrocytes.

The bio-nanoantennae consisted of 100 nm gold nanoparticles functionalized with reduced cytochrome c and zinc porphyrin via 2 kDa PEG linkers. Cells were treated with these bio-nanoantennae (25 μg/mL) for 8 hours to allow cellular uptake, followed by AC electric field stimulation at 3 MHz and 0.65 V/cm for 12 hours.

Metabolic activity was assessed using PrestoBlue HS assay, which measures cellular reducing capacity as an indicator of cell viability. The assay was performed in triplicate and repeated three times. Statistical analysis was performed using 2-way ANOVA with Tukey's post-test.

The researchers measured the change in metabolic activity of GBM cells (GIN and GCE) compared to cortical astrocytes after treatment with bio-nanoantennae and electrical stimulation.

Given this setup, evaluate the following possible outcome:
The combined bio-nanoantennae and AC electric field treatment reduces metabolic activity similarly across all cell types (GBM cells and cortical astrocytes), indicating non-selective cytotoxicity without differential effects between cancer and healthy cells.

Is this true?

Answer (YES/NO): NO